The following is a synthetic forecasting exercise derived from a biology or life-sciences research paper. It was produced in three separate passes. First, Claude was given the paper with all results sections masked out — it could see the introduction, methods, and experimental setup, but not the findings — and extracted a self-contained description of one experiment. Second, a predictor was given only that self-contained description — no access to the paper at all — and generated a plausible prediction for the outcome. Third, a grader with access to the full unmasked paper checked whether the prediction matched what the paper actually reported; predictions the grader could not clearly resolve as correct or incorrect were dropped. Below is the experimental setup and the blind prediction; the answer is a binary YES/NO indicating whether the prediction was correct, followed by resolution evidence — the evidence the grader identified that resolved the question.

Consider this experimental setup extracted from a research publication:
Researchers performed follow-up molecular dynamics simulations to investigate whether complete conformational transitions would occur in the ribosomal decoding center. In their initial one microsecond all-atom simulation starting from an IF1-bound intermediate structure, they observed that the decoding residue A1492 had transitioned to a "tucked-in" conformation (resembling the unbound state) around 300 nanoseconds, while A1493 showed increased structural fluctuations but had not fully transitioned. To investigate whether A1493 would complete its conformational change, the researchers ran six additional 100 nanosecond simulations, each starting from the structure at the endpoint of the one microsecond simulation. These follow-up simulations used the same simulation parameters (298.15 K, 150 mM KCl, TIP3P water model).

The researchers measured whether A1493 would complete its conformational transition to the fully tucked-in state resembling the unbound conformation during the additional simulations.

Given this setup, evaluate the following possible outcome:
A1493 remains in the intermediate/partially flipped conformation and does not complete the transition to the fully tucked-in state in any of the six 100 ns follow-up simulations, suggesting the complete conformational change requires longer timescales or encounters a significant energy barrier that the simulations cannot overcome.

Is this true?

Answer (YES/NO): NO